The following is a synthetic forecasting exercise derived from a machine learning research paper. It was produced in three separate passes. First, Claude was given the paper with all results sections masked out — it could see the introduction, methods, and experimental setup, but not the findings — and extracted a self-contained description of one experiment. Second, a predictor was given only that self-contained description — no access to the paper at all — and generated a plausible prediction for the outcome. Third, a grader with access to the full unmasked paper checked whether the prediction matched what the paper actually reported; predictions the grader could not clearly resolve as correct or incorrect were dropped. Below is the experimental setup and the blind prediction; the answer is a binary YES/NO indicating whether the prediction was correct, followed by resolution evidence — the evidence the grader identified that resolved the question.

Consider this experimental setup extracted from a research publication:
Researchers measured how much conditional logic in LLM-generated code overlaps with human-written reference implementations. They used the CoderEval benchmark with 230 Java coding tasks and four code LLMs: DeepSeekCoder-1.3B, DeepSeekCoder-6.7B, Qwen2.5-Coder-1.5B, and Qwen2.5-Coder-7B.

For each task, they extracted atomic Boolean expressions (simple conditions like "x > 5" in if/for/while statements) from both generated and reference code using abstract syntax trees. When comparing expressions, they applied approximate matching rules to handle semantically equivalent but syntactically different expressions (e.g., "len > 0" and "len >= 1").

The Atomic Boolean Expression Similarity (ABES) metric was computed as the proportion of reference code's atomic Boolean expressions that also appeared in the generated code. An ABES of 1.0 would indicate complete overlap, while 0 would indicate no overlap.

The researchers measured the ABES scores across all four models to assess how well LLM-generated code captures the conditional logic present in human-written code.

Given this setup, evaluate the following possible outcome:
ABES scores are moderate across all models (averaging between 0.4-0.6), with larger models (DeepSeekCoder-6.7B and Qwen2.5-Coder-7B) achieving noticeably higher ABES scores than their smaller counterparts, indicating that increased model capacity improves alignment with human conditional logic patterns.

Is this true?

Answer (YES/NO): NO